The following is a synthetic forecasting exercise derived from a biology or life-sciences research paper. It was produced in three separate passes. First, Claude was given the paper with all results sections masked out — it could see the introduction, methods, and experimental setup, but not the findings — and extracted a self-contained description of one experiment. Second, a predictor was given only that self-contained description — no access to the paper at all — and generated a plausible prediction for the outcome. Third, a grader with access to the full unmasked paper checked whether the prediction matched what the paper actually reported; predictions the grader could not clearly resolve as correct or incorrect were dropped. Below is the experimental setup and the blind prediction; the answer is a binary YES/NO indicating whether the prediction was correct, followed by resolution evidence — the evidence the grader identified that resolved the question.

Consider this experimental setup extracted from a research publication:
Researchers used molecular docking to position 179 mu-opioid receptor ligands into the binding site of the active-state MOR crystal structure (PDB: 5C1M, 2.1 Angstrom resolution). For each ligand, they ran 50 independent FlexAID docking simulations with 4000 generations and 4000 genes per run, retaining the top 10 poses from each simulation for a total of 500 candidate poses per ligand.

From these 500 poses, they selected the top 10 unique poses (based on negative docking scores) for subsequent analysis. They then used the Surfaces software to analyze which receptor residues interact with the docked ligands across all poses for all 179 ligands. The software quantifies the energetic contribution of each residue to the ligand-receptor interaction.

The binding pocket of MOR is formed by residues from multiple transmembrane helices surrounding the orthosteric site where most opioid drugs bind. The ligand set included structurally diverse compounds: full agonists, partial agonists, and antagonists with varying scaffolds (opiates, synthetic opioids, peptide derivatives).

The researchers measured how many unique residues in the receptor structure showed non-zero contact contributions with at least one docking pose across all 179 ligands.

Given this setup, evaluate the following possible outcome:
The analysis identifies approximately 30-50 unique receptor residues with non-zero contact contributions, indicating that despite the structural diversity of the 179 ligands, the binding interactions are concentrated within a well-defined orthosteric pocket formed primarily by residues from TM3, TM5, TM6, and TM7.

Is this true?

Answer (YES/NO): NO